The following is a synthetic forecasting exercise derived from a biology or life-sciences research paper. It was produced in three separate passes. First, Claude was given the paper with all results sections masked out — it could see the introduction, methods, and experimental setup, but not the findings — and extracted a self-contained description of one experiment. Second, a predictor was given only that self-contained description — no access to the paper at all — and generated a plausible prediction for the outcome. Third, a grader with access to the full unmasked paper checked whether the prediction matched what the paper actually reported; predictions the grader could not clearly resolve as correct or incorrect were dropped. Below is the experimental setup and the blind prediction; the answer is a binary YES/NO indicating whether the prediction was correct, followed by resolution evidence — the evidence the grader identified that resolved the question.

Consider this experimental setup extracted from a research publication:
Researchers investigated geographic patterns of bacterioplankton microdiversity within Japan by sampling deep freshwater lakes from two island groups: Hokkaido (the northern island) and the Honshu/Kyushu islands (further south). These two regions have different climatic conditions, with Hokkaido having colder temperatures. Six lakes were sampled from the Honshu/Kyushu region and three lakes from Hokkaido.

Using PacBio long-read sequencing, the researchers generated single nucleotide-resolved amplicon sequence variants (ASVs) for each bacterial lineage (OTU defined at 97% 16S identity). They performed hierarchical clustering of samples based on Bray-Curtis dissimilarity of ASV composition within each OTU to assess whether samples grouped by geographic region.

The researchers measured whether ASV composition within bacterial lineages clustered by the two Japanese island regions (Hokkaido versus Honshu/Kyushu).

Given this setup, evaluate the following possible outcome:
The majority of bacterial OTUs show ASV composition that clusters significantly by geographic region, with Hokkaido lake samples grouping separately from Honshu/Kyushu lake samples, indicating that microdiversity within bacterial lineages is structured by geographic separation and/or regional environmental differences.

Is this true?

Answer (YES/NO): YES